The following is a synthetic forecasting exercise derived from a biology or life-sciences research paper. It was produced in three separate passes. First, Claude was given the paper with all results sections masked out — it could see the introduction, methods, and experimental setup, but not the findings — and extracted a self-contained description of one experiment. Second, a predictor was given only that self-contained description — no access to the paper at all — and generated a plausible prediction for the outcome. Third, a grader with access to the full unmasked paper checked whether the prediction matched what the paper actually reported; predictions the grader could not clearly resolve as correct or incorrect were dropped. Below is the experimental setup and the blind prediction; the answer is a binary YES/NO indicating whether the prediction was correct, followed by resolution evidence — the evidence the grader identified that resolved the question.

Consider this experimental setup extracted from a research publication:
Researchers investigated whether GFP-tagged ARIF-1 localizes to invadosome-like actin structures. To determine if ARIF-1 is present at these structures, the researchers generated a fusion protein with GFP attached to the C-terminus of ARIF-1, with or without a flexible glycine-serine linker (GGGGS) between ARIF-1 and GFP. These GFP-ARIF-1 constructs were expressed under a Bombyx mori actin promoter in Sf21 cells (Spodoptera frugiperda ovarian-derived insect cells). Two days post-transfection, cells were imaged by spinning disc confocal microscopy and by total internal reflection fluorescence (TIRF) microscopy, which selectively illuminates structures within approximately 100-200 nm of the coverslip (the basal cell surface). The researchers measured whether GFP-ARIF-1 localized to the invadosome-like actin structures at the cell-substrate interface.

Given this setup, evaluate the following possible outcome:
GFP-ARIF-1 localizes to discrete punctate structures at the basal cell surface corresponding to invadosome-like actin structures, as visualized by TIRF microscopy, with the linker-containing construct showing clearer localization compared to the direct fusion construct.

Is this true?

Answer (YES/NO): NO